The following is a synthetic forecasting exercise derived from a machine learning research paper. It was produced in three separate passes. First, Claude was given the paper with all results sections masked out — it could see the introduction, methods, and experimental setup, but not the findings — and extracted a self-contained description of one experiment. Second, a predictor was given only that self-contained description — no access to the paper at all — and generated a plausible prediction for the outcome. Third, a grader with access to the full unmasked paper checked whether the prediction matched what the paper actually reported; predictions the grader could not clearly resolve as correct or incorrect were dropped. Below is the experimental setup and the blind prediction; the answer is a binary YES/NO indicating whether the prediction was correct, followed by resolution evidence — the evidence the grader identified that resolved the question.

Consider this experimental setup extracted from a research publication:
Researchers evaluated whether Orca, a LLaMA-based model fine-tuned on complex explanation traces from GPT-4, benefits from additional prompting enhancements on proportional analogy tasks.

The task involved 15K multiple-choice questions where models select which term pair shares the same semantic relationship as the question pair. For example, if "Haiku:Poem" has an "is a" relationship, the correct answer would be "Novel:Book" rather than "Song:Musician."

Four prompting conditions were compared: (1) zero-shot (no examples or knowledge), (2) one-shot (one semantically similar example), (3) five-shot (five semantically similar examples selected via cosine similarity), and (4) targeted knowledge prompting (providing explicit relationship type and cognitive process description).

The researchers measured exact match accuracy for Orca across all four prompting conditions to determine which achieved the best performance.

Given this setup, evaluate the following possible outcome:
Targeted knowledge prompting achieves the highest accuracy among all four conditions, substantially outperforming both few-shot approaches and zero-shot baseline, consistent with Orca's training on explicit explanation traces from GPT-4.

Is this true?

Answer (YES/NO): NO